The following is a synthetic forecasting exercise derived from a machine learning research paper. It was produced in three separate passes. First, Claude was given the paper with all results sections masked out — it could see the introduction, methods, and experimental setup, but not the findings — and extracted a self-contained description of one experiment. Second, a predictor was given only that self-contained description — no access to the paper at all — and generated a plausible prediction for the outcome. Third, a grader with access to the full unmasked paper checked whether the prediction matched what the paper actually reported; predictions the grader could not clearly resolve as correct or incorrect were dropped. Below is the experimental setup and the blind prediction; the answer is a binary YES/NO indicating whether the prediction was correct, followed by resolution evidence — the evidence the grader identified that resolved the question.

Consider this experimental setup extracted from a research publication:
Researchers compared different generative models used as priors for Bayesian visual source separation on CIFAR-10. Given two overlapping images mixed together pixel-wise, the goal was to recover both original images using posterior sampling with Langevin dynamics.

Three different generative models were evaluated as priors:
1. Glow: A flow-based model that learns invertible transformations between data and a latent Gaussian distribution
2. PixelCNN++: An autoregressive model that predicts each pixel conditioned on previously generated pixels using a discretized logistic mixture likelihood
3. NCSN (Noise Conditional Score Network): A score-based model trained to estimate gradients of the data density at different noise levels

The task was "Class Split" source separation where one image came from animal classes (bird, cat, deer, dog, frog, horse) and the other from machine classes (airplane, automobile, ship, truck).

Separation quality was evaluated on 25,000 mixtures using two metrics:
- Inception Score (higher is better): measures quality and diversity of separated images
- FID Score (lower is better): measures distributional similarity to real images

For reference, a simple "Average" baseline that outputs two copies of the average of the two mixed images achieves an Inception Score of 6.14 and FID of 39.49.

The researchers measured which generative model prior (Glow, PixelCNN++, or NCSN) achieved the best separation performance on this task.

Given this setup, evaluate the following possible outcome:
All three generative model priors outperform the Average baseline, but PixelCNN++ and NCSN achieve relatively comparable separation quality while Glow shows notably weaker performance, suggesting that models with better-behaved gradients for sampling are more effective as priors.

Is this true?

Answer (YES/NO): NO